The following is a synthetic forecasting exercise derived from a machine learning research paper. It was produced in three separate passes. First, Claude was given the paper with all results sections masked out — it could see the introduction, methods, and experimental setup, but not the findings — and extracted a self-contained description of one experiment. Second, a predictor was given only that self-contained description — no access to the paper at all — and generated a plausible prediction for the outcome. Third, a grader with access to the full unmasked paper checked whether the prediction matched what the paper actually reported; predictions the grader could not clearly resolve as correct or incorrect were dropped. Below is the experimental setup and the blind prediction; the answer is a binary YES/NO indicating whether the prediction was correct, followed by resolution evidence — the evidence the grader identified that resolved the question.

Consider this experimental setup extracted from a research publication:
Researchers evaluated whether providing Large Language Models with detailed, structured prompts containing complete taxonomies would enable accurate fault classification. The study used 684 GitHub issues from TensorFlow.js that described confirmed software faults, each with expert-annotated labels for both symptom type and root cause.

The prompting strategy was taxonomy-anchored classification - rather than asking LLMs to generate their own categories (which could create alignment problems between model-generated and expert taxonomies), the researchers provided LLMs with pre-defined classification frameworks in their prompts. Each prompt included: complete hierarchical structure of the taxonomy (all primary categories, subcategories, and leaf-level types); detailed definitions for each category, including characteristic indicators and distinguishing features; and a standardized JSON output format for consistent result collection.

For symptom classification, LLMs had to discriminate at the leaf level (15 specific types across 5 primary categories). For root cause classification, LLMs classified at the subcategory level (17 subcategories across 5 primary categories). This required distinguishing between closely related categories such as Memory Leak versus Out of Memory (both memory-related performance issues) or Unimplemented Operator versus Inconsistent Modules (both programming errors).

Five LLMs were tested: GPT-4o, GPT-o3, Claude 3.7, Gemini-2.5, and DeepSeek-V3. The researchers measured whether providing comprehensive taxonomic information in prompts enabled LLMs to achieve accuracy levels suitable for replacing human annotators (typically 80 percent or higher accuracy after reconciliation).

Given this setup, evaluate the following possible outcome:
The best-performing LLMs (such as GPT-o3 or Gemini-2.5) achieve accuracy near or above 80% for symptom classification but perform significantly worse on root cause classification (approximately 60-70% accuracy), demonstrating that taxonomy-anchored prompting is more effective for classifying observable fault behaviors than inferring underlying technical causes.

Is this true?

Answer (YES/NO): NO